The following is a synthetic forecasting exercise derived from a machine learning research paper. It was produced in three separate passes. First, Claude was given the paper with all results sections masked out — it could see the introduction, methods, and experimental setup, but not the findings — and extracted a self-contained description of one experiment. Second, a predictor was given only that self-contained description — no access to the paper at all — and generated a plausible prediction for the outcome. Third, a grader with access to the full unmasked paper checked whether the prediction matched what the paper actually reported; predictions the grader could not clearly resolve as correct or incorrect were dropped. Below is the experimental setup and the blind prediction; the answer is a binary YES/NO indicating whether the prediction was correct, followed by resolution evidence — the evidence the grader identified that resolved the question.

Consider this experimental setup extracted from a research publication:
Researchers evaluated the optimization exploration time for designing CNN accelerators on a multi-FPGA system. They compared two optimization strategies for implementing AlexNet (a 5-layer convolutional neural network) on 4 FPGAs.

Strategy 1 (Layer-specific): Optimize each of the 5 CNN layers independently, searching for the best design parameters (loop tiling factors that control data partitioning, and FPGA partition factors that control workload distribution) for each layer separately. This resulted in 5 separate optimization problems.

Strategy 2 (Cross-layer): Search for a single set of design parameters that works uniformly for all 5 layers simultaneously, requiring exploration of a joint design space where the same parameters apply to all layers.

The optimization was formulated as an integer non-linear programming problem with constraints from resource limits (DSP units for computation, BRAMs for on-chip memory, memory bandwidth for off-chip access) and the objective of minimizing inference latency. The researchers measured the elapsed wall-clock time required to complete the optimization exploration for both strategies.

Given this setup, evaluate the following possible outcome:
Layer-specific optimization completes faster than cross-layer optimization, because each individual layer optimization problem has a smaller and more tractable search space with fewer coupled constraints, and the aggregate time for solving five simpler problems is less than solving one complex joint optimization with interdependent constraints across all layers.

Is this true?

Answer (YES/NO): YES